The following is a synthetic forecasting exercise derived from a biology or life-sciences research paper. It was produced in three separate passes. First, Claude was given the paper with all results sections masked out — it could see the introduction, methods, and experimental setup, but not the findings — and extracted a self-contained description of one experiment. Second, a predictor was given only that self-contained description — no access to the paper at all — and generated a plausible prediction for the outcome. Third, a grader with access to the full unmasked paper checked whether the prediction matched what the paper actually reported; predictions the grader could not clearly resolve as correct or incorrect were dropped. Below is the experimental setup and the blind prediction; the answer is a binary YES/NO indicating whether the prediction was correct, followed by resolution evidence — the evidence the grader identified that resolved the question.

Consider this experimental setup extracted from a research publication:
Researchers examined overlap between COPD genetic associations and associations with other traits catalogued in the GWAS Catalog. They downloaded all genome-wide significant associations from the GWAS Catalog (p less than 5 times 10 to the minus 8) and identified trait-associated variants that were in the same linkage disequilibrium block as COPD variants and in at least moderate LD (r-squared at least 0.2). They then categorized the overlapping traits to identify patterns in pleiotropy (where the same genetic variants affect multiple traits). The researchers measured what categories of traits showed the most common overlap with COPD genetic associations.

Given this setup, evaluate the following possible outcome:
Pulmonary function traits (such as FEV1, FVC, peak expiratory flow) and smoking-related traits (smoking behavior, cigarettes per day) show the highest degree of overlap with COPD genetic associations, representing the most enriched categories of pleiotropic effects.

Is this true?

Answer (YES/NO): NO